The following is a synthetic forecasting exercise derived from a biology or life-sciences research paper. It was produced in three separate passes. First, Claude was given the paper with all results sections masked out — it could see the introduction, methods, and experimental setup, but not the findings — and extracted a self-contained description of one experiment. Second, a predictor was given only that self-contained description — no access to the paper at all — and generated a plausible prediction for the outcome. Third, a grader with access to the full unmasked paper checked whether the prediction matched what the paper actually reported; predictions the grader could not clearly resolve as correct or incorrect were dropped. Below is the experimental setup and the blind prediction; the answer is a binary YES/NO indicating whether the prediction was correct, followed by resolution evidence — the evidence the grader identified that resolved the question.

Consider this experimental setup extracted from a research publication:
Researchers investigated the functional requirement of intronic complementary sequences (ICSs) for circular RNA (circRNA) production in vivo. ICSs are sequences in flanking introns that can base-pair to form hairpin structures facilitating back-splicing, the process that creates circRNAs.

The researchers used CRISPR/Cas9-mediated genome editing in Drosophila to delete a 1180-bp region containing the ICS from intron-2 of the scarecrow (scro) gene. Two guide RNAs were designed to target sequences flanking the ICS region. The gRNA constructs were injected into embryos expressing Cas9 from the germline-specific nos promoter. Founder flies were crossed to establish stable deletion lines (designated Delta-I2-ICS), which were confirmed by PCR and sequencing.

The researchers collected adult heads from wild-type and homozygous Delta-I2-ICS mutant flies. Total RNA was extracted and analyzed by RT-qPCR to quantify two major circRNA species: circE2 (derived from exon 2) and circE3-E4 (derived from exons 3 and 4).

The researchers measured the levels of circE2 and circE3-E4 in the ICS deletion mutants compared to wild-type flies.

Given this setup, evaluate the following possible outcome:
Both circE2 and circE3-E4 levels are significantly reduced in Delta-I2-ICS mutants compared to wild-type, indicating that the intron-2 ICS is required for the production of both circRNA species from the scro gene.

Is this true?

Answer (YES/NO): YES